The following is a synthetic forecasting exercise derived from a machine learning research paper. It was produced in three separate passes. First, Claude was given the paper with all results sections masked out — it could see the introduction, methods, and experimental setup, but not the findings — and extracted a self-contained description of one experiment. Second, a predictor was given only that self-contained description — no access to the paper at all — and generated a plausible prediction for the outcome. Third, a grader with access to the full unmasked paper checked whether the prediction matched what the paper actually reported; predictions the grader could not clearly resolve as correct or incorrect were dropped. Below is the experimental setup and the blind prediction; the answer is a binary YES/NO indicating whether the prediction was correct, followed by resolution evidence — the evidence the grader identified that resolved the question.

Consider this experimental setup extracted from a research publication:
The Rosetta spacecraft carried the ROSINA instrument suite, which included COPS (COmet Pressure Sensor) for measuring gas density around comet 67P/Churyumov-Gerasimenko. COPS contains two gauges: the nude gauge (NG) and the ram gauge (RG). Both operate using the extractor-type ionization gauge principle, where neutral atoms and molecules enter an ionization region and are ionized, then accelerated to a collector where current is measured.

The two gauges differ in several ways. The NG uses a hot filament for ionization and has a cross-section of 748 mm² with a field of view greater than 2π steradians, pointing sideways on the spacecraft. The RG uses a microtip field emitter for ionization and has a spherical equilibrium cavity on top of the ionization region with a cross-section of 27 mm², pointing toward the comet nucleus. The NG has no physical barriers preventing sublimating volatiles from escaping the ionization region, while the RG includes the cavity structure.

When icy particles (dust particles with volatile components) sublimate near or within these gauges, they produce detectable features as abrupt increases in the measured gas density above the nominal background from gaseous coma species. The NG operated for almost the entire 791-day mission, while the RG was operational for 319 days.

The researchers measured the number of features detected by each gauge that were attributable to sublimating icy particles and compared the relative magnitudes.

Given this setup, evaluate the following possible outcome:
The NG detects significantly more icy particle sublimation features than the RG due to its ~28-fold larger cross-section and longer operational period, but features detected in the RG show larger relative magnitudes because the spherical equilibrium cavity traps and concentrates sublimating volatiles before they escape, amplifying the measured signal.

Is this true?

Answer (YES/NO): NO